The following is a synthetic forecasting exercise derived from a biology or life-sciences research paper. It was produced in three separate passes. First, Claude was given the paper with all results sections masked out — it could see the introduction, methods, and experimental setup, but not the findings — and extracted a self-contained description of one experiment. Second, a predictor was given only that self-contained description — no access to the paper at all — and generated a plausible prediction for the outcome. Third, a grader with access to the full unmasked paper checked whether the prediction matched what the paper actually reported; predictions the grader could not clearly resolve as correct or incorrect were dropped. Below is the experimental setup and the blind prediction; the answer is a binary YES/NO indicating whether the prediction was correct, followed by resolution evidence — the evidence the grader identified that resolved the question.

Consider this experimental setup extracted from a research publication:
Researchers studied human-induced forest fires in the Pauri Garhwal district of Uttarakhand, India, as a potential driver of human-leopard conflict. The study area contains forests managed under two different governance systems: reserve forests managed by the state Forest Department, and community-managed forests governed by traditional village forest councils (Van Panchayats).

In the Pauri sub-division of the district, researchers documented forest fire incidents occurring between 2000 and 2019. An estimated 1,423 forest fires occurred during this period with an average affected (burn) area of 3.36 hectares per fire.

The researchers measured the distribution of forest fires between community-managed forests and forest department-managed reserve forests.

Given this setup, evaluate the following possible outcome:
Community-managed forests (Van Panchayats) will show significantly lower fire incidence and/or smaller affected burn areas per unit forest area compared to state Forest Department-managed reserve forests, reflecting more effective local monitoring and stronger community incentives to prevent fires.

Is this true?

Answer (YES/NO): NO